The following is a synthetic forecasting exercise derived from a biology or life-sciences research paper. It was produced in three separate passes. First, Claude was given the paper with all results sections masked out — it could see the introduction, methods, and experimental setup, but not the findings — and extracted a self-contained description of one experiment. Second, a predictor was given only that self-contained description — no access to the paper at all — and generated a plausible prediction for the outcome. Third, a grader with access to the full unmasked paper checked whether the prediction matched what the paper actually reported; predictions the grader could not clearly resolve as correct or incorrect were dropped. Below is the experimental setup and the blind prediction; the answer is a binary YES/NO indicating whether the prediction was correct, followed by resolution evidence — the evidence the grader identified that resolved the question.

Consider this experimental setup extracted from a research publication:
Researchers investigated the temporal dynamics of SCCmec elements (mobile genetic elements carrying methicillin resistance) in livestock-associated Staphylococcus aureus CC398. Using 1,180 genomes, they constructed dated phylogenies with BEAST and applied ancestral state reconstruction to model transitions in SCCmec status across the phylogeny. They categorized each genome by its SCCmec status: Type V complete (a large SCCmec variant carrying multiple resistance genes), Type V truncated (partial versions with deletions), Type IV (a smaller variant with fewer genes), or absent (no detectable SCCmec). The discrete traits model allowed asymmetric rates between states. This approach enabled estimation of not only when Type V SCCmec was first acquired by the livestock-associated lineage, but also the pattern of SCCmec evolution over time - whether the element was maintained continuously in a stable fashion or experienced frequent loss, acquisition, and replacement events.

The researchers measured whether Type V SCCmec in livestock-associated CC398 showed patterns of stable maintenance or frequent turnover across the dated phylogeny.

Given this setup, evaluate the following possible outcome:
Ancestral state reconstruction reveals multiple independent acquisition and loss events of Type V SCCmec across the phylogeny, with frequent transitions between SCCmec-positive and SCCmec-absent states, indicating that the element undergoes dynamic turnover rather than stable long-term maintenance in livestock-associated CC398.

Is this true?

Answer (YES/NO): NO